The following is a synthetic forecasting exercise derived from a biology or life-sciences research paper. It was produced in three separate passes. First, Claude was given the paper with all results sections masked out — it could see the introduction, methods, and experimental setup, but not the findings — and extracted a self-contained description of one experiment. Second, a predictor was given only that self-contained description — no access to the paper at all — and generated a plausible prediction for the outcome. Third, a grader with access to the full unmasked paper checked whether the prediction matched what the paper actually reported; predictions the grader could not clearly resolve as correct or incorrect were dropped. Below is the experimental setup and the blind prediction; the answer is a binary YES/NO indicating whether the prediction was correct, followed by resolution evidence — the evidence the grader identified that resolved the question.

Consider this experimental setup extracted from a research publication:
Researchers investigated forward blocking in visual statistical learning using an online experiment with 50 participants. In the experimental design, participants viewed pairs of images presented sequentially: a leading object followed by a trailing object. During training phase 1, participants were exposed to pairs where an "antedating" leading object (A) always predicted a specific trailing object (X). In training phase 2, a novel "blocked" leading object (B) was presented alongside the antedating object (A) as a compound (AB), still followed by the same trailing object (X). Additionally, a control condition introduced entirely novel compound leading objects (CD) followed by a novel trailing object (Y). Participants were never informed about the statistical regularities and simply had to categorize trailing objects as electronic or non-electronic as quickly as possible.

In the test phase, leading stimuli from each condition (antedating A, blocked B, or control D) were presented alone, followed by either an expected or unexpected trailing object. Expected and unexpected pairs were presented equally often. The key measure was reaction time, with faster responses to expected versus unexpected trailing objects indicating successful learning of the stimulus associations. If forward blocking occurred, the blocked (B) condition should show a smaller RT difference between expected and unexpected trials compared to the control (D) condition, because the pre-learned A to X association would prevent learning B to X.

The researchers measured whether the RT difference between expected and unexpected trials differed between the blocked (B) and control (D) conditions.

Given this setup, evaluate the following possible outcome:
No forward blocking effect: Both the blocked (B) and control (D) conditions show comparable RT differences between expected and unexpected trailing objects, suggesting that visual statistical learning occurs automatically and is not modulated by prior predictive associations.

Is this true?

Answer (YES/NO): NO